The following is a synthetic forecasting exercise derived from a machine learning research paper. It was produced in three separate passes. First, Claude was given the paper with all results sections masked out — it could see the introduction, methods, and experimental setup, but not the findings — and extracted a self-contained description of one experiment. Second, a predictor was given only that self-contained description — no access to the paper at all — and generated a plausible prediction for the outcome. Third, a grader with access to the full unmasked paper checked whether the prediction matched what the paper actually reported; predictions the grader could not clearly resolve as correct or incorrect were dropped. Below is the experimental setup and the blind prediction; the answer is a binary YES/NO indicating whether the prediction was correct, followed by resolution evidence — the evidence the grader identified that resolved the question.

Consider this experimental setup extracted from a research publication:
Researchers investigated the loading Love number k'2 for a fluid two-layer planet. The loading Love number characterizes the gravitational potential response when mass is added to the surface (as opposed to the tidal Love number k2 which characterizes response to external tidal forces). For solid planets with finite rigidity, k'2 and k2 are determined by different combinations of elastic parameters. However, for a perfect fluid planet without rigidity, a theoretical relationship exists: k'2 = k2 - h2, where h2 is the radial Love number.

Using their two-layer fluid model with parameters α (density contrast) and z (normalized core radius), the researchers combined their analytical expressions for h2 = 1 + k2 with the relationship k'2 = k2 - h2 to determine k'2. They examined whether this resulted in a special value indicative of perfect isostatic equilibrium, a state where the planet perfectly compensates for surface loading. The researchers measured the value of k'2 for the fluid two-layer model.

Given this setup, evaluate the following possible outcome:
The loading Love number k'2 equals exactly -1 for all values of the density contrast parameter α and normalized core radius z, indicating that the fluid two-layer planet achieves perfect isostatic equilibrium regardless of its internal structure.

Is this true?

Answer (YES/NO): YES